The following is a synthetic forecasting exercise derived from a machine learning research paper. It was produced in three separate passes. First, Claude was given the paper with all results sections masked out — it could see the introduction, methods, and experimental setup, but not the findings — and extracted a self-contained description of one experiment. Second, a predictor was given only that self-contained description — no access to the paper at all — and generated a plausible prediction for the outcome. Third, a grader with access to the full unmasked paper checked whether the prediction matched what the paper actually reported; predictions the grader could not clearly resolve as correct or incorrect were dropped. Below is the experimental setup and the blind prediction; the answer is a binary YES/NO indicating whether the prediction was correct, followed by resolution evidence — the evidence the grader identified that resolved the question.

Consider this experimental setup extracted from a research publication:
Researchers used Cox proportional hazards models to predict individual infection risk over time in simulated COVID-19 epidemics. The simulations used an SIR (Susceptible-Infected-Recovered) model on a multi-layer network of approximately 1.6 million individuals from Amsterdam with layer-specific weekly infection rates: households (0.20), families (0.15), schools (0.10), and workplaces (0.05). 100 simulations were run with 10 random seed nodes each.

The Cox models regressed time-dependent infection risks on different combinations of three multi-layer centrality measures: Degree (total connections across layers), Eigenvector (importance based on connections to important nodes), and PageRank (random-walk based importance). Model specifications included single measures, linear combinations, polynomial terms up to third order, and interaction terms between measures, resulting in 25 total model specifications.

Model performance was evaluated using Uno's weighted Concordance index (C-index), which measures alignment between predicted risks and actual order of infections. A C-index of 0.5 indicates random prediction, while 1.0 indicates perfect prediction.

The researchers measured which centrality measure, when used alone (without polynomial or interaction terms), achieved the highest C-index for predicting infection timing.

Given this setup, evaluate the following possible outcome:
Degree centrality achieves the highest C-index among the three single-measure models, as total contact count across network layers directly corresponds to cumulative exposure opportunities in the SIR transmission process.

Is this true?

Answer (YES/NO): NO